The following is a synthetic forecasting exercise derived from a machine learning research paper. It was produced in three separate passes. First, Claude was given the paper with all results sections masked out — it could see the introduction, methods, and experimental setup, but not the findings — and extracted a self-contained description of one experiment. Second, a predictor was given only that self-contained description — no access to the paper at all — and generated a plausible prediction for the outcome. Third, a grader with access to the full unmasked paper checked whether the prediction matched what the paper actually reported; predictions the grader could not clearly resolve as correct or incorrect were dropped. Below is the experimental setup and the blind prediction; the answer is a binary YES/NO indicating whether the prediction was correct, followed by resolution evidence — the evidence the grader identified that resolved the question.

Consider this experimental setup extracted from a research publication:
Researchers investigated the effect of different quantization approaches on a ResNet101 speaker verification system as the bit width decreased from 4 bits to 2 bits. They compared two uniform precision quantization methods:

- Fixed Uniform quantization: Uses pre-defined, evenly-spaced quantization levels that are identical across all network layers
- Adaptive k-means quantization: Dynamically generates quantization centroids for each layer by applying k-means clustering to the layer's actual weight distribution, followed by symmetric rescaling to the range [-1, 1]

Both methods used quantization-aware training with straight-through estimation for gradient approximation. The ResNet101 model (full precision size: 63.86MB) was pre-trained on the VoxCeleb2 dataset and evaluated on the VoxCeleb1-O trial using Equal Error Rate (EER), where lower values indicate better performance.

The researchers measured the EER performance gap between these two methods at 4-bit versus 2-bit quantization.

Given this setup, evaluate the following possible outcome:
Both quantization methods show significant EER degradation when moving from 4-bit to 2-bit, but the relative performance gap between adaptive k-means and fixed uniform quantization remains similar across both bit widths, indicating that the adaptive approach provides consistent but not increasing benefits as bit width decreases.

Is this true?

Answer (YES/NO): NO